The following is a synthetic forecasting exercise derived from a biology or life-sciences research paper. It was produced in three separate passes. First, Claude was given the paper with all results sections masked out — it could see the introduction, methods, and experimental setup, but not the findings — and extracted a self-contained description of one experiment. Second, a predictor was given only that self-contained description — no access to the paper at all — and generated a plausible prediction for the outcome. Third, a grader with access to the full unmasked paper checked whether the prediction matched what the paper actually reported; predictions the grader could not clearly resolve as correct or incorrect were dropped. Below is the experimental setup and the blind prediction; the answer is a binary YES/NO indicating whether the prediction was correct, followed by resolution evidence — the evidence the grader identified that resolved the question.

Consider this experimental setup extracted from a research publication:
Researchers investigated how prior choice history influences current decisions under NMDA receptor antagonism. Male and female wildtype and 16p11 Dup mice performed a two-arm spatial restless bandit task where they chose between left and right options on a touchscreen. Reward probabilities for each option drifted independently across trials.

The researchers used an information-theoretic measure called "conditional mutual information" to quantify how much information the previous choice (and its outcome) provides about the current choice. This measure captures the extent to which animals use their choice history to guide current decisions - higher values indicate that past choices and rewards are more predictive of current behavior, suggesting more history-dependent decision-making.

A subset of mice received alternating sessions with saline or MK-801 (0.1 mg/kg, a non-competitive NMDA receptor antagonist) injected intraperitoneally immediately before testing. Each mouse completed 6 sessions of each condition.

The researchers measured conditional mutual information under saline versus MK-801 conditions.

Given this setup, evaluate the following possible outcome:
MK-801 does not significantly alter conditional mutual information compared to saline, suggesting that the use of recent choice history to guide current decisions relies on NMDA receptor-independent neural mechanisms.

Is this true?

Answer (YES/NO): NO